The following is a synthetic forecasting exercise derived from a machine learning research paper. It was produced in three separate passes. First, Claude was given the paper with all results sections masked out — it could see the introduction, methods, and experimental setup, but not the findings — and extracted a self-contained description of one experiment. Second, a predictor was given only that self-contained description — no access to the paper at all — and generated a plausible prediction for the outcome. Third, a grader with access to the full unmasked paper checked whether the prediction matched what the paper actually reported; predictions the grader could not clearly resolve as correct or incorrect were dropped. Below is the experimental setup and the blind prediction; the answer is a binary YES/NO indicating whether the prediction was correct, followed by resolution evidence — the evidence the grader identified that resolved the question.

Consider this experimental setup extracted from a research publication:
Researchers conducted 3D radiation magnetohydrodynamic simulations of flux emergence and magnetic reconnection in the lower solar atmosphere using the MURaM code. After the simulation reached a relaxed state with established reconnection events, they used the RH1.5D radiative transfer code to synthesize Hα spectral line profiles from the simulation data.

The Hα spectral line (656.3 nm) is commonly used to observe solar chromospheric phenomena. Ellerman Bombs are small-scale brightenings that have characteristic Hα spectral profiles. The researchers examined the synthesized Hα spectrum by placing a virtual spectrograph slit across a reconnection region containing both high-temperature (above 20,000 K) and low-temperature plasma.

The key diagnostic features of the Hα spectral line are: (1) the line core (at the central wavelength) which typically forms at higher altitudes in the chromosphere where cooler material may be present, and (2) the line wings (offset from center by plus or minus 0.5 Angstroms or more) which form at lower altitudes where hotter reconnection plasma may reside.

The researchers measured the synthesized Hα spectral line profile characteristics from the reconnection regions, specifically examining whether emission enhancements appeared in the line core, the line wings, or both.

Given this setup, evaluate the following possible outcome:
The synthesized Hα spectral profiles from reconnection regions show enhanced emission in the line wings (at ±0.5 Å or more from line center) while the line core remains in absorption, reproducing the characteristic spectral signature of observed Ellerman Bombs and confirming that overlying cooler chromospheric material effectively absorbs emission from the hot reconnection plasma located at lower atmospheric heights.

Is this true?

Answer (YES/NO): YES